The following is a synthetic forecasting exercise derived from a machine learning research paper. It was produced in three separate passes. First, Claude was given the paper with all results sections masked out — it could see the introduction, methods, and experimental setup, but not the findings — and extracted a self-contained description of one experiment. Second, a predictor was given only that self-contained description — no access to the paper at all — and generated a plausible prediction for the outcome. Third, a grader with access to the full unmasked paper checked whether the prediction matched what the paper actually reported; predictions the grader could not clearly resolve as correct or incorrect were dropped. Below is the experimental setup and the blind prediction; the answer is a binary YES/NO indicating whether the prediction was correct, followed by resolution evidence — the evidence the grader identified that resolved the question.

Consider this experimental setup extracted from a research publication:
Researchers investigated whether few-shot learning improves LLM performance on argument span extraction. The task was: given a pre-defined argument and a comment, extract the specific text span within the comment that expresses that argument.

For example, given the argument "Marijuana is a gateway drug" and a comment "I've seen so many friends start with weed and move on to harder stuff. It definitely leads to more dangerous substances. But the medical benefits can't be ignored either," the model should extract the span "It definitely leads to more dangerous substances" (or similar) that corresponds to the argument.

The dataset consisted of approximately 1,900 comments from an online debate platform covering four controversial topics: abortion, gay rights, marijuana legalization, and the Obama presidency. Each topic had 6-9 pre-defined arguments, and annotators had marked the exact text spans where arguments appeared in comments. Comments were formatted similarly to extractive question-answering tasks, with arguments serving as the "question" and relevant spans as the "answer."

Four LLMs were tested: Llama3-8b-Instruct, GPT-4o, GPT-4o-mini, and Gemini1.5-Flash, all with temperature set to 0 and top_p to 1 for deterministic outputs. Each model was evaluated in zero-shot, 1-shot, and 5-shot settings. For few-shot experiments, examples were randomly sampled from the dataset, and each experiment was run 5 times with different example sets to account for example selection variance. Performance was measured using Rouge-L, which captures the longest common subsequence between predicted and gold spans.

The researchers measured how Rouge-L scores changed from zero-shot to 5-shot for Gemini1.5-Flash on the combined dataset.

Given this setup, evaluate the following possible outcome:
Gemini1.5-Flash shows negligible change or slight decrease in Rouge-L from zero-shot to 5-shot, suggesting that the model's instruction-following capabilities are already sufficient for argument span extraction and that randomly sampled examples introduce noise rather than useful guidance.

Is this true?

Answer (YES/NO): NO